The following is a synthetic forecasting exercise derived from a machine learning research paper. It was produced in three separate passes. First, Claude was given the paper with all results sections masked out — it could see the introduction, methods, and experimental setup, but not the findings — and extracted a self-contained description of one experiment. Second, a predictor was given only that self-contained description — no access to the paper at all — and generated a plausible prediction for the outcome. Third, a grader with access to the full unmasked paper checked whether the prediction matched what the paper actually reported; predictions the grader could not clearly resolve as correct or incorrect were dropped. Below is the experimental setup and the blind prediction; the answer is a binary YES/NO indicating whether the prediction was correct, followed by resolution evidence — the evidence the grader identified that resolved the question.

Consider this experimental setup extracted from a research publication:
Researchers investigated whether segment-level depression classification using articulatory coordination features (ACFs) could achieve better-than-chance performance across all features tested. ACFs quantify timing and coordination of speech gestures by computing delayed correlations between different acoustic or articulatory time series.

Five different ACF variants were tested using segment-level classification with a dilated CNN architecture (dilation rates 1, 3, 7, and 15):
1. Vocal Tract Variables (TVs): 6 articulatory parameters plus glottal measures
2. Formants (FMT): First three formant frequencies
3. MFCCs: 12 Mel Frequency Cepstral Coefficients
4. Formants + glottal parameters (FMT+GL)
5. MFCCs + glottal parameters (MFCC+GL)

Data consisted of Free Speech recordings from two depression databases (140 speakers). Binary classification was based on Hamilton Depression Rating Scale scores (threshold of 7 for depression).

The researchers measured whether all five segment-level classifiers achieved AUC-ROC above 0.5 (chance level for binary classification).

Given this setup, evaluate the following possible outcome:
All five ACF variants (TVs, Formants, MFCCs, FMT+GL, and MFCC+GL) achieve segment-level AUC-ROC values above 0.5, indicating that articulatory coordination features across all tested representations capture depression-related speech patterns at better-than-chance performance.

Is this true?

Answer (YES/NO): NO